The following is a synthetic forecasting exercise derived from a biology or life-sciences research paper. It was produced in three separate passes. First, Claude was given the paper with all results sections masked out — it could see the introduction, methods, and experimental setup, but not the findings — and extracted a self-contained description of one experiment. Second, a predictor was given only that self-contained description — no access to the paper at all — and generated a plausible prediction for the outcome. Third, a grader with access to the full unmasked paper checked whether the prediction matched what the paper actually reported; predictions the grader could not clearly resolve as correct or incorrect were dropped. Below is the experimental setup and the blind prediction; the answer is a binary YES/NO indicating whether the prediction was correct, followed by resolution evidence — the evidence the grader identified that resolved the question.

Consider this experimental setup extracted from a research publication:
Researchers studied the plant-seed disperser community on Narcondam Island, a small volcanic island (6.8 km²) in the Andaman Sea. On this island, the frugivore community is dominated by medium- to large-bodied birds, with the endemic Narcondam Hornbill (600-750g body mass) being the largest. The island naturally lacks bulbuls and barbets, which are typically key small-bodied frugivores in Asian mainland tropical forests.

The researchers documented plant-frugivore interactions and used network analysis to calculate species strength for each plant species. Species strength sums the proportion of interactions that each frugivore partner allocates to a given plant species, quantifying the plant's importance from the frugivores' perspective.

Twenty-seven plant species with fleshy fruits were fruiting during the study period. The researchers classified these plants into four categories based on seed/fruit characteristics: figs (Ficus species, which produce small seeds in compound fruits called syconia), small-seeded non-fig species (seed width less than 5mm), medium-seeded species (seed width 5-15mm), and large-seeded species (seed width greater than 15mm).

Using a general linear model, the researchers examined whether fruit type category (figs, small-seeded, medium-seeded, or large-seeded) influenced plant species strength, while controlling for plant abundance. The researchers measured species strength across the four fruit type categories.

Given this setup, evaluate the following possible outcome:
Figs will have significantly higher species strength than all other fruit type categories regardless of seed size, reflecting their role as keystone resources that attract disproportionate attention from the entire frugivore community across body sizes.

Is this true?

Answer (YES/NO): YES